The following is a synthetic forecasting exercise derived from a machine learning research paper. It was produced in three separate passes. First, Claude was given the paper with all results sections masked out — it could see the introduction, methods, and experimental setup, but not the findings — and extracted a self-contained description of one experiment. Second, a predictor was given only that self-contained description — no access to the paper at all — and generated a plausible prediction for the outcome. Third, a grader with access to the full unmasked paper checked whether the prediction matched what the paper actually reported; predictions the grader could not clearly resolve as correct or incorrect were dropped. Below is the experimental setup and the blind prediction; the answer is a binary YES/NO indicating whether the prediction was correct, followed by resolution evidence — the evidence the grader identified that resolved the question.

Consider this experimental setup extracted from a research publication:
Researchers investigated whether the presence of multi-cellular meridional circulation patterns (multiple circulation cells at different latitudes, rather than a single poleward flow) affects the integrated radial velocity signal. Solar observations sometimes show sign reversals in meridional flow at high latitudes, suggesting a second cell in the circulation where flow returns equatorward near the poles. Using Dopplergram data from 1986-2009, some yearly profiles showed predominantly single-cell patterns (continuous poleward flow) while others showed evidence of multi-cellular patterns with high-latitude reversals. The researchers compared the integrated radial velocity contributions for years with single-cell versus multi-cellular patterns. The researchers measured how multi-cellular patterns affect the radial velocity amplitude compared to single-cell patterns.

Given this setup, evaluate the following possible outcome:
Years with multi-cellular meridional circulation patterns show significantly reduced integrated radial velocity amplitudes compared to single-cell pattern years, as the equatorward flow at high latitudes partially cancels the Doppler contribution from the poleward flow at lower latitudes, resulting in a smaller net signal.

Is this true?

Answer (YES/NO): YES